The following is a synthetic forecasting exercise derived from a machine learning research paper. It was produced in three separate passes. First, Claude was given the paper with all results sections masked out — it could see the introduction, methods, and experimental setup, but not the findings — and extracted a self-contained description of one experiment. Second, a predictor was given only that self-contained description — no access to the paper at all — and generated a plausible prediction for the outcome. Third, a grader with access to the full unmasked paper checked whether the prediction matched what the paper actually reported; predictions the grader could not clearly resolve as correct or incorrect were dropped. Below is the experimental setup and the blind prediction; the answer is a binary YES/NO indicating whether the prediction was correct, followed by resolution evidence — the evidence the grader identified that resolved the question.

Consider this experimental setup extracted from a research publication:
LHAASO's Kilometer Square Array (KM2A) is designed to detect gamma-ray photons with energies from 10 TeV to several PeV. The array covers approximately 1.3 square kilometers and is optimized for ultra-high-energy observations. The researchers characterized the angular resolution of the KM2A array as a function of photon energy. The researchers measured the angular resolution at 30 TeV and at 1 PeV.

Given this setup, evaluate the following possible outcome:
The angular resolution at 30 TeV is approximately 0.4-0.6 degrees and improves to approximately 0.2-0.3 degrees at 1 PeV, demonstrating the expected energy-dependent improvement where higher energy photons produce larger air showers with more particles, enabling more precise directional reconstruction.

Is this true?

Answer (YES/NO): YES